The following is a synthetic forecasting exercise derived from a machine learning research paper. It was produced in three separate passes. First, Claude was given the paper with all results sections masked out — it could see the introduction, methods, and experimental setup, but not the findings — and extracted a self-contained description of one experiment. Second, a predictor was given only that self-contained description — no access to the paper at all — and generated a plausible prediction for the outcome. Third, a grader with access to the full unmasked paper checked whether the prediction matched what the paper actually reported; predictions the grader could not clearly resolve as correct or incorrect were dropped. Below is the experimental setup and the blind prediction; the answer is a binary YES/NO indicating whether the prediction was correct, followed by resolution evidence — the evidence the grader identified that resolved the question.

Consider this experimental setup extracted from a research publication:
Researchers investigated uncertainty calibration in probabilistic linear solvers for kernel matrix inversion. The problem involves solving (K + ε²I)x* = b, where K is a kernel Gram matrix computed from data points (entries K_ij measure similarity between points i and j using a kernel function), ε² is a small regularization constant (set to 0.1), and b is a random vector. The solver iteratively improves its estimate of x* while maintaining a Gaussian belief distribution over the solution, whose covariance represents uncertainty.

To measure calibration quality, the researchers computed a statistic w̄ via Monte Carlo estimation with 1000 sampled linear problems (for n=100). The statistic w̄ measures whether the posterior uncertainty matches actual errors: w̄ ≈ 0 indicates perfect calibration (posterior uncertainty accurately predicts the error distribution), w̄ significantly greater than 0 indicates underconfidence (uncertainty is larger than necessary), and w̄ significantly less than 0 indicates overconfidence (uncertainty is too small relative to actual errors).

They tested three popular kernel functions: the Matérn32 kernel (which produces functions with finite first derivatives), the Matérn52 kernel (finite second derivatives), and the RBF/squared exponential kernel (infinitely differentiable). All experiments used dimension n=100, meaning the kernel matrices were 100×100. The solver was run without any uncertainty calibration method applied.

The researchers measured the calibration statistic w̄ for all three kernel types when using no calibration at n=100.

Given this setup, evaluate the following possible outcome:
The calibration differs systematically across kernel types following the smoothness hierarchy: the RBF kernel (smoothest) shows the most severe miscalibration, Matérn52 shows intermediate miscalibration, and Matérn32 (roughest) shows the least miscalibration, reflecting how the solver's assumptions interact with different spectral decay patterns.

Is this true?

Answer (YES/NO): NO